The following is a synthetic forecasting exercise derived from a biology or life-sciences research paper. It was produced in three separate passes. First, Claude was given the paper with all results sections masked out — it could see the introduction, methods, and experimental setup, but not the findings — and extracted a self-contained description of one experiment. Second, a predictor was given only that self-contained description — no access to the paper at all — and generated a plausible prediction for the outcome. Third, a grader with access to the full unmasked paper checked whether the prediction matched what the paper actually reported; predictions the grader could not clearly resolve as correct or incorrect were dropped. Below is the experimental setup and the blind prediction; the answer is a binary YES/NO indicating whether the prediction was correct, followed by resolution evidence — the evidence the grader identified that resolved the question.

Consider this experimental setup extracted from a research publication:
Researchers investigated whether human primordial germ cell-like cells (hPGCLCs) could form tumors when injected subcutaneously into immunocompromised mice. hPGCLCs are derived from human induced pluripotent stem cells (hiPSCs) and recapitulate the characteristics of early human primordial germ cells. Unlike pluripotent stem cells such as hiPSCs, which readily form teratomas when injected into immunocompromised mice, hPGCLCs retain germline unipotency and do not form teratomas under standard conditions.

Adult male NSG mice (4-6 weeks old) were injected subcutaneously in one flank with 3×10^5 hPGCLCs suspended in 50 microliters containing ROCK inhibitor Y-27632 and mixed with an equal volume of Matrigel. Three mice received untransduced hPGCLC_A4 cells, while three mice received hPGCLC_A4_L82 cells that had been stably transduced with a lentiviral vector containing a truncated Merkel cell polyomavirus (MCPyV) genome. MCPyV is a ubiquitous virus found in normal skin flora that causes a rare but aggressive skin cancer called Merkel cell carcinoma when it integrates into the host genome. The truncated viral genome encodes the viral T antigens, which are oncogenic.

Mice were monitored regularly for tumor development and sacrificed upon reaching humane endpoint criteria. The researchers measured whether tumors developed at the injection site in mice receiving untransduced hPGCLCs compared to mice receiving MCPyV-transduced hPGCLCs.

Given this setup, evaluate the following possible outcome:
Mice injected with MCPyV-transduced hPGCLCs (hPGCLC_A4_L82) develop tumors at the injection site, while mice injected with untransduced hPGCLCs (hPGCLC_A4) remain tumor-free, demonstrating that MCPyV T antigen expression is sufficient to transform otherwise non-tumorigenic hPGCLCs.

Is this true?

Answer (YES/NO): YES